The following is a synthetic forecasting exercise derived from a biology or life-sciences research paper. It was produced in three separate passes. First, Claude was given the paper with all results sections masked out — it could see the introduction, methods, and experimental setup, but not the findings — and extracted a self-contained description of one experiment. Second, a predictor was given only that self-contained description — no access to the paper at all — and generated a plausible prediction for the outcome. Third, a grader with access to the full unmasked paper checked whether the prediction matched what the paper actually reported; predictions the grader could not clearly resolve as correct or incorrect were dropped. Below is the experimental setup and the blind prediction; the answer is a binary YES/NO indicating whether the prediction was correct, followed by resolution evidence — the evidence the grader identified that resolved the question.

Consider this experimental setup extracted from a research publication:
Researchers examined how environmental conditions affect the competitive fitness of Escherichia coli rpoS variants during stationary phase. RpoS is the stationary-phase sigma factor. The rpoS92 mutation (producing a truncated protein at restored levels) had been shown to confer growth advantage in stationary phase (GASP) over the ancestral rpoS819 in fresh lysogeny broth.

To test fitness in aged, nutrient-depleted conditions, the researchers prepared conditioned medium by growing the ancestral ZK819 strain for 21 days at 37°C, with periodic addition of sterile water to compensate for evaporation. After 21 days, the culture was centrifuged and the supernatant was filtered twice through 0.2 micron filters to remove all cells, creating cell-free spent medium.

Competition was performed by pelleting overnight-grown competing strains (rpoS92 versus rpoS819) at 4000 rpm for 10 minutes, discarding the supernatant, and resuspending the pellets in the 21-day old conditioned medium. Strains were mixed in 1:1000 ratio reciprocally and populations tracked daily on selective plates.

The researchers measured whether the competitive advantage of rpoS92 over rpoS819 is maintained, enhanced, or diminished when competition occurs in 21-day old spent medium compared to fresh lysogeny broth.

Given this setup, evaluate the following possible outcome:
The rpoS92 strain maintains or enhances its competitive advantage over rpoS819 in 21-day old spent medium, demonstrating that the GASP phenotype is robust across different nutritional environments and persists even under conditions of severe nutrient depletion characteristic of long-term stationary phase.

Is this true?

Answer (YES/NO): NO